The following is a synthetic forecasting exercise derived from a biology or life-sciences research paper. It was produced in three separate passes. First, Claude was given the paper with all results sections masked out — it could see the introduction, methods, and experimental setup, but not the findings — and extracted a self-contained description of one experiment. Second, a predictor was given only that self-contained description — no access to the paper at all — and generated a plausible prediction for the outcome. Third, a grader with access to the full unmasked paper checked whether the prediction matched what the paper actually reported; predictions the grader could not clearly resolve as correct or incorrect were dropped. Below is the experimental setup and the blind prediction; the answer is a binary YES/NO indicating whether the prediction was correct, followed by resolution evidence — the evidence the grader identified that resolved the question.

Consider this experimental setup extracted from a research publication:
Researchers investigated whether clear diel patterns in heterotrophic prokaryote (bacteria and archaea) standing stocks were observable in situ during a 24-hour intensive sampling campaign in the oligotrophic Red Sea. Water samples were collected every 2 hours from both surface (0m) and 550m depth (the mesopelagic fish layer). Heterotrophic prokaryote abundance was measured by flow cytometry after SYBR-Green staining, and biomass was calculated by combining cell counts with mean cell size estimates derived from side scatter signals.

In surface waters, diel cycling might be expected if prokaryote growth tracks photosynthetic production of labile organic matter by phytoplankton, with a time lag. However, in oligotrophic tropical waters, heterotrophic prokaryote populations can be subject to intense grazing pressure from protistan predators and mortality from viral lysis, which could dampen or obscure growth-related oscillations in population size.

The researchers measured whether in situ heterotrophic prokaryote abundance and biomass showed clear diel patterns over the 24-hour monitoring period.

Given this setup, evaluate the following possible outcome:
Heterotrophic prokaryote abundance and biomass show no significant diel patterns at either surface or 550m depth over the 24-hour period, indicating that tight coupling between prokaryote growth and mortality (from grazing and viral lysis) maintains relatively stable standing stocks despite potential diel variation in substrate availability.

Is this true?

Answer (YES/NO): YES